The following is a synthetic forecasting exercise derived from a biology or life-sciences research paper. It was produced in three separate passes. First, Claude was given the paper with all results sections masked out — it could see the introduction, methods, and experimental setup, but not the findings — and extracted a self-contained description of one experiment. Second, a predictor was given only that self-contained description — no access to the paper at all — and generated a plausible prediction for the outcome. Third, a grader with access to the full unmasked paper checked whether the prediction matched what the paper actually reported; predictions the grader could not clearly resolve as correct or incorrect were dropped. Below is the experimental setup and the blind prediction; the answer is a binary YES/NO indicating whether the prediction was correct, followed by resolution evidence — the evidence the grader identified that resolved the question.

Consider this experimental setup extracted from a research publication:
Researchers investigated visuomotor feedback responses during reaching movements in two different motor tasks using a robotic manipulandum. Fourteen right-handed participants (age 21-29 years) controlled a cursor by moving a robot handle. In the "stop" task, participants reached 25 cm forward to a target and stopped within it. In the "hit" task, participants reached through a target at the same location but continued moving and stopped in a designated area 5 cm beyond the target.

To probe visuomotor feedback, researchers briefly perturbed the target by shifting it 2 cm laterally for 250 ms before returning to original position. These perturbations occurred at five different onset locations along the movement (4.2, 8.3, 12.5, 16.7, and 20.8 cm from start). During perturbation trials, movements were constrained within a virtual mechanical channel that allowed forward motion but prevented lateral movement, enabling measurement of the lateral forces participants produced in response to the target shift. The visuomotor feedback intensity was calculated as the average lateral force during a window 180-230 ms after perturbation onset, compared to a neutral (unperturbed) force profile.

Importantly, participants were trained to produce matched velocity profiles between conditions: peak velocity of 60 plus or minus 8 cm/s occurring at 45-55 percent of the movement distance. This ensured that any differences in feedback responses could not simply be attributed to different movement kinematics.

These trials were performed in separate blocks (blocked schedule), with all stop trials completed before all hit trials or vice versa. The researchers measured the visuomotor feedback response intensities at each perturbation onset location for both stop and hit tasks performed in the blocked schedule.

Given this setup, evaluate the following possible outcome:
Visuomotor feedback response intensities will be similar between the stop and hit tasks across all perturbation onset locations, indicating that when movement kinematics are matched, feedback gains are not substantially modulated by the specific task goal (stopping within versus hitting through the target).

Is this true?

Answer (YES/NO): NO